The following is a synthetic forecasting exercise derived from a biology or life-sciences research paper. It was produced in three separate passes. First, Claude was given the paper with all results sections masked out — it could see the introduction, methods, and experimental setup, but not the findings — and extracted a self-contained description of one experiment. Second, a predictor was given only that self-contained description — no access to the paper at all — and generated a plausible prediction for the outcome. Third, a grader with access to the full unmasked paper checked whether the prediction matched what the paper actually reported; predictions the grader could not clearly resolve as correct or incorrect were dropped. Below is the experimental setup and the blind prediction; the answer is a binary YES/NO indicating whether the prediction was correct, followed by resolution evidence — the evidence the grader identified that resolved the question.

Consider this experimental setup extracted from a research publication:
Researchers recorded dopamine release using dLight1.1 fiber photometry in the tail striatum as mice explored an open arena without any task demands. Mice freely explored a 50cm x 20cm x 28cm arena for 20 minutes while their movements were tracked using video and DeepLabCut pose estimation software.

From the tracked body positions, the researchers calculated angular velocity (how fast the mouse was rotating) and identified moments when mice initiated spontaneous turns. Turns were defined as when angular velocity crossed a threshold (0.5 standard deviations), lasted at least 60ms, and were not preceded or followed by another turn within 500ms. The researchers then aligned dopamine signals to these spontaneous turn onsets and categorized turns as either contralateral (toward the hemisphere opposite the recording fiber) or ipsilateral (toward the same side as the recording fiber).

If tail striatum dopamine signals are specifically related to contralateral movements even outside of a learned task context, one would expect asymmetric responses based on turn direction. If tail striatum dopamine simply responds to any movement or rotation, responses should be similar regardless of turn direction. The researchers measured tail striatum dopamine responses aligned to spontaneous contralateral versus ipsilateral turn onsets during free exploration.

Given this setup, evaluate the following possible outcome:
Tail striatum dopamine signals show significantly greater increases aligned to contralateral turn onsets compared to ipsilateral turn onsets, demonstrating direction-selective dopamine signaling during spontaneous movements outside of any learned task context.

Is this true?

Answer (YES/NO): YES